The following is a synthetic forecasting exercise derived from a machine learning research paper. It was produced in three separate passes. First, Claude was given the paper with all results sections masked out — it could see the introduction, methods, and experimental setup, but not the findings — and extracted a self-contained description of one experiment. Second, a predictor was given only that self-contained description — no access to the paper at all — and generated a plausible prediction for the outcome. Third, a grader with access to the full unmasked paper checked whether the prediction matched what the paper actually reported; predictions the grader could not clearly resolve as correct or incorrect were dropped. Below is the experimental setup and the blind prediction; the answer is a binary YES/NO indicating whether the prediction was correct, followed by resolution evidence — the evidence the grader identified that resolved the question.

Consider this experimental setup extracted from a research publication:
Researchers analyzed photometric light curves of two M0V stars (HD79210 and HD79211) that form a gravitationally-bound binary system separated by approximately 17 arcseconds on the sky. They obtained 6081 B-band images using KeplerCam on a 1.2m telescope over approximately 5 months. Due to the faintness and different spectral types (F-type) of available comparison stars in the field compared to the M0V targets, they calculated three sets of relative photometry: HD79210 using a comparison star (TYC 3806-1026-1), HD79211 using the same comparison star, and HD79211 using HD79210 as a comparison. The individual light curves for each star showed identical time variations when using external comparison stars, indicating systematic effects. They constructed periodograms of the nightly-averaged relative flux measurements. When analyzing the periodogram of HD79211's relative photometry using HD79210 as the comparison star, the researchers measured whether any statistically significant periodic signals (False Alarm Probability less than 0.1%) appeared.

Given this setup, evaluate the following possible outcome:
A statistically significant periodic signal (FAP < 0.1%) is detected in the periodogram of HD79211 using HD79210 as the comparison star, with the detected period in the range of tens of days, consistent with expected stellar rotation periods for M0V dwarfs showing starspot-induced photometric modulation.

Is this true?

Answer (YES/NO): YES